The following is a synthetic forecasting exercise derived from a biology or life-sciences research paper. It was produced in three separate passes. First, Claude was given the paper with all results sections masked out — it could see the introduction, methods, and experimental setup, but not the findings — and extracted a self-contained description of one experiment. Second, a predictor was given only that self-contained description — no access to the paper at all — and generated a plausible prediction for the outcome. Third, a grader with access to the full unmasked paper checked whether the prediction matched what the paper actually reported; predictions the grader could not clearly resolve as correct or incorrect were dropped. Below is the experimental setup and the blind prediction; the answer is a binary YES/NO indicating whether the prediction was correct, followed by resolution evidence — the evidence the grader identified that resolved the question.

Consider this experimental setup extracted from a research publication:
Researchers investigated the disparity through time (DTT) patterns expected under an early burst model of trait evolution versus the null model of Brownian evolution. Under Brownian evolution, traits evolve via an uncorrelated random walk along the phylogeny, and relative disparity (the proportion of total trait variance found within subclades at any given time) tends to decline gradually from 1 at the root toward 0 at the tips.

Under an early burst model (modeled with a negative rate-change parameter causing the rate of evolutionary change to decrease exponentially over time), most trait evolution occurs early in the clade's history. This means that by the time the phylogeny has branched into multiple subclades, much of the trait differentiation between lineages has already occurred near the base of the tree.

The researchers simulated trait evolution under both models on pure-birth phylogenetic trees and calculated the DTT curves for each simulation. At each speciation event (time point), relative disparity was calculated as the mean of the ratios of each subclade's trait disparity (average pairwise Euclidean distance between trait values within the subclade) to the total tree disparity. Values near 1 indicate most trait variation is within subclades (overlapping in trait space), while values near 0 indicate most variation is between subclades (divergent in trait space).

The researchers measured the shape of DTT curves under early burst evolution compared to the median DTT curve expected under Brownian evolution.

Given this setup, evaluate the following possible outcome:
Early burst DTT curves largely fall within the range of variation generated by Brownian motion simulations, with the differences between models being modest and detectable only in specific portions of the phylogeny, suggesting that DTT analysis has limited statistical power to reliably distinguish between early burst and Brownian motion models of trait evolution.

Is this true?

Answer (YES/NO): NO